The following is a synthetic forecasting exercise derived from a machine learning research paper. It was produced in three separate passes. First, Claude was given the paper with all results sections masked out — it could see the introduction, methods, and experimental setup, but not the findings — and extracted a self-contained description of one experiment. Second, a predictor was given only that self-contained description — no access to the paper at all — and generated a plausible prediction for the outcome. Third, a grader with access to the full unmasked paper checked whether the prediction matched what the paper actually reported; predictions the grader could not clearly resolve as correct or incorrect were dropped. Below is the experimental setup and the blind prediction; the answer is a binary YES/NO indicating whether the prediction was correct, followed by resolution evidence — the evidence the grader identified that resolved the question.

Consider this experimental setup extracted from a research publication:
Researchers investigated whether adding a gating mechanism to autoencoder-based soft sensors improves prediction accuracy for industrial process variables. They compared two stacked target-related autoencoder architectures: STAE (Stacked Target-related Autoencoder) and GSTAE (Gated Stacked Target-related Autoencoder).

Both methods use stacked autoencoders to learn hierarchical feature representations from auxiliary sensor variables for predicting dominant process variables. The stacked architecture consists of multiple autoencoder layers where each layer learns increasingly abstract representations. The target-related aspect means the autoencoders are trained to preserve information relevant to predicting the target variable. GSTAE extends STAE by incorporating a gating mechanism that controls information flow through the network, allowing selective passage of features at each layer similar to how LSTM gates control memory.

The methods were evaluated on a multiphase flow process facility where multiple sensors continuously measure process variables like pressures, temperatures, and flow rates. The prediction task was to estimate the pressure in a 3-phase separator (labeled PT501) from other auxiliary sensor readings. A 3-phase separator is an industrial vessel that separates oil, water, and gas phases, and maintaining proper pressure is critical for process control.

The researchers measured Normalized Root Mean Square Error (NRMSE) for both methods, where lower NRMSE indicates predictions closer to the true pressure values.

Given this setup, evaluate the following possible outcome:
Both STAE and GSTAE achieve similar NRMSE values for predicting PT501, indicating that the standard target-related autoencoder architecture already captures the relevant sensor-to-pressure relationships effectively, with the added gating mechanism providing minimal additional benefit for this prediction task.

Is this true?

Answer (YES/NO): NO